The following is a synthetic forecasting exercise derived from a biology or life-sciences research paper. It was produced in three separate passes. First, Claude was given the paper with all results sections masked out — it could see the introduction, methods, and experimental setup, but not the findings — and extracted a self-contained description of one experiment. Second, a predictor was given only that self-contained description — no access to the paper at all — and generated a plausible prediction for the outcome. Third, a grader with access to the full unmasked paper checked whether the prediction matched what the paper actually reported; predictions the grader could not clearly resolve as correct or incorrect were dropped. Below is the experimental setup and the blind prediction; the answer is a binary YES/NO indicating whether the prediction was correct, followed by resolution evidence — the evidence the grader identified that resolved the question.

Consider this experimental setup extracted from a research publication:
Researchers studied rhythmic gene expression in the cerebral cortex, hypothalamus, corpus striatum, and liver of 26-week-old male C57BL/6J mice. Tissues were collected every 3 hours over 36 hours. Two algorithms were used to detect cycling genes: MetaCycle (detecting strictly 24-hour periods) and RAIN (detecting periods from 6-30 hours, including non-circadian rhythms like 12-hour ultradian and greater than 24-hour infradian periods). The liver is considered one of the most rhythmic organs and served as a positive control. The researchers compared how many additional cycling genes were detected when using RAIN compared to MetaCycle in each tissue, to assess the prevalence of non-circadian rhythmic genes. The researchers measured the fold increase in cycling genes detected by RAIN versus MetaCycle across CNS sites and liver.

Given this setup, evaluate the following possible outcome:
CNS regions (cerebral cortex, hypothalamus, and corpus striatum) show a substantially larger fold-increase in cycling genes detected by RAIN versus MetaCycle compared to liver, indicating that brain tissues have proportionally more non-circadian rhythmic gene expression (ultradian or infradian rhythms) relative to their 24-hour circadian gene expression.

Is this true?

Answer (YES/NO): YES